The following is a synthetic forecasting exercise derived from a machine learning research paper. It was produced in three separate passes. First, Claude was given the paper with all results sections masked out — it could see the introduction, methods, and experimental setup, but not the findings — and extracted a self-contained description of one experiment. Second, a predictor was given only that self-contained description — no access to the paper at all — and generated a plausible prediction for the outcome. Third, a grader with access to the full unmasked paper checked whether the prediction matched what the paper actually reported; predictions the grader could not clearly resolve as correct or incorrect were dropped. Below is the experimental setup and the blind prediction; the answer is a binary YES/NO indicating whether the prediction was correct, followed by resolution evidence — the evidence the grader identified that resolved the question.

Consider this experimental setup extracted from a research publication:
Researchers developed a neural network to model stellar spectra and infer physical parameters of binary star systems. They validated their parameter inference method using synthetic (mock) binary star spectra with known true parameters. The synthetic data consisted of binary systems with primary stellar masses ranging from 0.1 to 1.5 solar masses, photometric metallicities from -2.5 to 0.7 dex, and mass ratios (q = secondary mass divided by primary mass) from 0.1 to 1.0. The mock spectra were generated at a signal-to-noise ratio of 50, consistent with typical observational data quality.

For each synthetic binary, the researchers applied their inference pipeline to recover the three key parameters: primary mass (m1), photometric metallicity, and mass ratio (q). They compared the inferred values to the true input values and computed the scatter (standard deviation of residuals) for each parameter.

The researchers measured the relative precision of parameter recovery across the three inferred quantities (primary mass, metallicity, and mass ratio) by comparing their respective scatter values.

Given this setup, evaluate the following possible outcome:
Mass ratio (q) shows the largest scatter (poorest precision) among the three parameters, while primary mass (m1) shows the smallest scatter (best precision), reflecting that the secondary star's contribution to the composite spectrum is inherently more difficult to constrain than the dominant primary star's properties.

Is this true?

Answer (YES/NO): YES